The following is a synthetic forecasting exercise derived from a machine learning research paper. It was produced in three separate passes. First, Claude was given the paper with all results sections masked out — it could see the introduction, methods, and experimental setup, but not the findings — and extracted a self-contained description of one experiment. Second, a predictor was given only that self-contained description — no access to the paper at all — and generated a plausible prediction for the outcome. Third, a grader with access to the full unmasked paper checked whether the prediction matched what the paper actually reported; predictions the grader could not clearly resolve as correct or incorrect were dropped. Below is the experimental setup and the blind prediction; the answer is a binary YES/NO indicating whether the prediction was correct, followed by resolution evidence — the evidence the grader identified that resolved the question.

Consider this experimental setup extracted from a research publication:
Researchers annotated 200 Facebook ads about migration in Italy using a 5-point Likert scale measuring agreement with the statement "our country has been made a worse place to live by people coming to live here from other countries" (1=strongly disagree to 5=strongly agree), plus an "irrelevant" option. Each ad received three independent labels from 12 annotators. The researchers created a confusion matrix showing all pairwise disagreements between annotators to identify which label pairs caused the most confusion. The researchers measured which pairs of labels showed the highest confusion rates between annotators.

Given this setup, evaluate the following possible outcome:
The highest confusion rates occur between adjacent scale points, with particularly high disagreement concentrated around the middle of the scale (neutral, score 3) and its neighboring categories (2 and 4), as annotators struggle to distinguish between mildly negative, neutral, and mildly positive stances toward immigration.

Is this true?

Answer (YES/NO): NO